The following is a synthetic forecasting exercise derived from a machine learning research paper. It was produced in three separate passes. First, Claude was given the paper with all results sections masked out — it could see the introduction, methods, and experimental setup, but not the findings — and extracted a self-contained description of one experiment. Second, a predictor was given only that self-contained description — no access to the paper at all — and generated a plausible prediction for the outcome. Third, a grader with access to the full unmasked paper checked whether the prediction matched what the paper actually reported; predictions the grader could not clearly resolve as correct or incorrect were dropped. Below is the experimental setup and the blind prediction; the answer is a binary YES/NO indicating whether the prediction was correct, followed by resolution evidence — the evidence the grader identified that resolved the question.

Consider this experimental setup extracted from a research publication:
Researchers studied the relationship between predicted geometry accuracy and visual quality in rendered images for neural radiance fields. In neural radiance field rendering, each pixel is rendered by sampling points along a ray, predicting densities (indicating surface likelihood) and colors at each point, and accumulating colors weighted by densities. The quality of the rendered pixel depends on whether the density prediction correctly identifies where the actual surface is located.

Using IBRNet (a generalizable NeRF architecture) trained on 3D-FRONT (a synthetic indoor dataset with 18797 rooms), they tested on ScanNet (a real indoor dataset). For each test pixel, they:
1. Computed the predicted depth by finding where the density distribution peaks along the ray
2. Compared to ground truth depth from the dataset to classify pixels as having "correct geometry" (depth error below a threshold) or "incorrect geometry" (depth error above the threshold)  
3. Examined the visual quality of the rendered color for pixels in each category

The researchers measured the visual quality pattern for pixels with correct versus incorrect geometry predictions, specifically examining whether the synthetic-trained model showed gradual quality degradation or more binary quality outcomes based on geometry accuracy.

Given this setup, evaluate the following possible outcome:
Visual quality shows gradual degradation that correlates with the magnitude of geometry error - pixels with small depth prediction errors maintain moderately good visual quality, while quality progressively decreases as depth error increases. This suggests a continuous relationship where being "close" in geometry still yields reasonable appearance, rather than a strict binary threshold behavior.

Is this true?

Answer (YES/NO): NO